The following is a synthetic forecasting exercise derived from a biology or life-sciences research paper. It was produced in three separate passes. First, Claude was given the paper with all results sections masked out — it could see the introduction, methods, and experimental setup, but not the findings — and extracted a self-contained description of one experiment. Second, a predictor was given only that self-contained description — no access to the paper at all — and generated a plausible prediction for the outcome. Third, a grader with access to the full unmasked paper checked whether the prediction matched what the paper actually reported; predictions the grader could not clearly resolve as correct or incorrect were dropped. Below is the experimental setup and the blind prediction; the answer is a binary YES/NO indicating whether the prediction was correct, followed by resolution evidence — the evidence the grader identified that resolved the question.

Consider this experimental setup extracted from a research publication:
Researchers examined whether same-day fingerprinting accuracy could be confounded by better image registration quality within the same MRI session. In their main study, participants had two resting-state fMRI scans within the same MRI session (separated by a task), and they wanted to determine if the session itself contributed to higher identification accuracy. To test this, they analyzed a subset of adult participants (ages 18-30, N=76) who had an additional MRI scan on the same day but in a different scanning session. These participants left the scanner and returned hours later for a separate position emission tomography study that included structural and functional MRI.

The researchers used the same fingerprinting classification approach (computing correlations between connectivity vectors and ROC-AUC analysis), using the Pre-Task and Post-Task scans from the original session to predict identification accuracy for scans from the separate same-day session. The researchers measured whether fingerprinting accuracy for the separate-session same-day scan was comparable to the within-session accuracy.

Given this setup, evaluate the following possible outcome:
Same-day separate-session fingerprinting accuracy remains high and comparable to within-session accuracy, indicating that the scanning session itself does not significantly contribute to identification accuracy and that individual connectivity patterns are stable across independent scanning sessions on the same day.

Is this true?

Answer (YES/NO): YES